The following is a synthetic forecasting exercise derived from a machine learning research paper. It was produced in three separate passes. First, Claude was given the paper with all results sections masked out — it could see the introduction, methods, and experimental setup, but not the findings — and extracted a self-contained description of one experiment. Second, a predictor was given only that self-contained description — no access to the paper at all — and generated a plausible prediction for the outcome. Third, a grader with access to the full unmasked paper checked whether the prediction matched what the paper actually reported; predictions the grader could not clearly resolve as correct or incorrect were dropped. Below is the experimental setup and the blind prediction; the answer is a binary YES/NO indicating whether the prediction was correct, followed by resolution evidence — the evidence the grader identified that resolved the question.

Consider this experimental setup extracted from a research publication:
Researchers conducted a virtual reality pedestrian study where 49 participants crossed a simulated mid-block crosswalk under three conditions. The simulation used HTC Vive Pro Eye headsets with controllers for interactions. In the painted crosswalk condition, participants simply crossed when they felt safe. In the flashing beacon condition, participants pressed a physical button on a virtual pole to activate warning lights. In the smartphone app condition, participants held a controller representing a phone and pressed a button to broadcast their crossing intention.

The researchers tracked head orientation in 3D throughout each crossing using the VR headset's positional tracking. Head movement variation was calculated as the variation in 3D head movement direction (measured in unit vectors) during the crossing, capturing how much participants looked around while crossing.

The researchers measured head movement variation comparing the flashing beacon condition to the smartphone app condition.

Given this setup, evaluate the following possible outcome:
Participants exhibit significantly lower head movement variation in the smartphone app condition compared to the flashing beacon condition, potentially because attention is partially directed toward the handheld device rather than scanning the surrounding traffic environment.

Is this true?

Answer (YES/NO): NO